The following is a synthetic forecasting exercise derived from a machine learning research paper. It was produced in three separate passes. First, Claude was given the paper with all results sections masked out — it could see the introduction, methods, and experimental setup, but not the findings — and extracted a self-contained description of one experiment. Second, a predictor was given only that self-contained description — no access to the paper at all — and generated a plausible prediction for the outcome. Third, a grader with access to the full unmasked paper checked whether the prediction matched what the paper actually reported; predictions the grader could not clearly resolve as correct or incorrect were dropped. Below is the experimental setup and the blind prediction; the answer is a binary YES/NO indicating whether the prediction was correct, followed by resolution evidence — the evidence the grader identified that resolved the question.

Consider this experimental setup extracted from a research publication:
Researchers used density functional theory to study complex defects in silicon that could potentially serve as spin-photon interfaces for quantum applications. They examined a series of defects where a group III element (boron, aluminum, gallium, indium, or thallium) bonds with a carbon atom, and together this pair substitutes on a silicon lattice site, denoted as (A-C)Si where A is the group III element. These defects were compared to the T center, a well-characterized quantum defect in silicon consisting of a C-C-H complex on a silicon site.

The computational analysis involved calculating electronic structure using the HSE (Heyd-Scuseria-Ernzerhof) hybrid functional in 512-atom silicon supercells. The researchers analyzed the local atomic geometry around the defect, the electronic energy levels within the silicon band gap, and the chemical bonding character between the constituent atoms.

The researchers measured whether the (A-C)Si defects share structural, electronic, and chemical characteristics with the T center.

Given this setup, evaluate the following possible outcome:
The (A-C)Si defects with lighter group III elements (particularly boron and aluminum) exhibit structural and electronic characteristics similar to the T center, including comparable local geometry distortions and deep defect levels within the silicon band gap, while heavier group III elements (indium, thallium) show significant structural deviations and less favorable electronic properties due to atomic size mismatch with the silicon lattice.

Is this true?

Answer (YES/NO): NO